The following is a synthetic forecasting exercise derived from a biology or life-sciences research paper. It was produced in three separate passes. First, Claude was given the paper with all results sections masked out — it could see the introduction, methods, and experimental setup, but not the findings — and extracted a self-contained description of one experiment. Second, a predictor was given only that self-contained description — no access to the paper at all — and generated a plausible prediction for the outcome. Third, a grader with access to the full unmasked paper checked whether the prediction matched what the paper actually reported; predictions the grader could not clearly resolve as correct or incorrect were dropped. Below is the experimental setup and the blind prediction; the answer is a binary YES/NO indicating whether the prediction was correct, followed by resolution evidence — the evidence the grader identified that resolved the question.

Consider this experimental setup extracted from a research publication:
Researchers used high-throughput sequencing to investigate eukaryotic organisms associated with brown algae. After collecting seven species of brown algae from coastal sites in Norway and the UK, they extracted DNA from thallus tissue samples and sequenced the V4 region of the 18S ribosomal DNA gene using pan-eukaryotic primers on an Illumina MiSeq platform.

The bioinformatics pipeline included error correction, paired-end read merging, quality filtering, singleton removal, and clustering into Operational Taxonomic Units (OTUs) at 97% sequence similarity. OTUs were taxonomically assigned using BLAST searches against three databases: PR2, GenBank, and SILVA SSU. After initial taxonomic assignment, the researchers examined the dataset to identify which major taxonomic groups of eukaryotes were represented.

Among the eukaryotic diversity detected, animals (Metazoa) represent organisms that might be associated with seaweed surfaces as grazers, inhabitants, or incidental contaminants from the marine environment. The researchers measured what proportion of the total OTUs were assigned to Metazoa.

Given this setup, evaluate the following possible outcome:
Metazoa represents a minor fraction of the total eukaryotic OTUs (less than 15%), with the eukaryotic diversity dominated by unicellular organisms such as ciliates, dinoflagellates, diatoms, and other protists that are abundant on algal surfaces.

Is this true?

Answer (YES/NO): NO